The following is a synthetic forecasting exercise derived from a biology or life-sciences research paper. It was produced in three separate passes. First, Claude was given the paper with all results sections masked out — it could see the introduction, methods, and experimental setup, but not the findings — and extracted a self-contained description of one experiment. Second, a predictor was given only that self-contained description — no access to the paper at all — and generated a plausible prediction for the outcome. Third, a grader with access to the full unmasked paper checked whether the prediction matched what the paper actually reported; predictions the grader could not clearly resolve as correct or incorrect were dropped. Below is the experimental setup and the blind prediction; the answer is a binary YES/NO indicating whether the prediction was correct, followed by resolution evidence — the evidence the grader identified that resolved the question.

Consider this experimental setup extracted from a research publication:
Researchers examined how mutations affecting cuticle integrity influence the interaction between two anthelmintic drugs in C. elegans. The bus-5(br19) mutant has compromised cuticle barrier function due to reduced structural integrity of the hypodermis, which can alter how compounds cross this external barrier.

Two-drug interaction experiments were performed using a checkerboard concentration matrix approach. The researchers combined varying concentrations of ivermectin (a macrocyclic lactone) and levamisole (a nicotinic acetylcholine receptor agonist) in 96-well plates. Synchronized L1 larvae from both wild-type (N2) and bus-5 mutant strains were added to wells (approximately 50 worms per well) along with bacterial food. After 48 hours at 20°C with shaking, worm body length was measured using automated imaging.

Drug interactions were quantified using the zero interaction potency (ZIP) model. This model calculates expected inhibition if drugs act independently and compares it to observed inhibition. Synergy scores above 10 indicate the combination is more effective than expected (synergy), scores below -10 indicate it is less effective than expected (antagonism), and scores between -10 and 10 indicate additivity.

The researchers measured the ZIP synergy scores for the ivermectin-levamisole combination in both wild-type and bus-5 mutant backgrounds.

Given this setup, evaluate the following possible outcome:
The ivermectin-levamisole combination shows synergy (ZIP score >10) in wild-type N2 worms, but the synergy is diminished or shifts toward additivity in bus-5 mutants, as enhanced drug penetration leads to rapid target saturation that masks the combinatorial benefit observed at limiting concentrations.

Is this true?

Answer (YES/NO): NO